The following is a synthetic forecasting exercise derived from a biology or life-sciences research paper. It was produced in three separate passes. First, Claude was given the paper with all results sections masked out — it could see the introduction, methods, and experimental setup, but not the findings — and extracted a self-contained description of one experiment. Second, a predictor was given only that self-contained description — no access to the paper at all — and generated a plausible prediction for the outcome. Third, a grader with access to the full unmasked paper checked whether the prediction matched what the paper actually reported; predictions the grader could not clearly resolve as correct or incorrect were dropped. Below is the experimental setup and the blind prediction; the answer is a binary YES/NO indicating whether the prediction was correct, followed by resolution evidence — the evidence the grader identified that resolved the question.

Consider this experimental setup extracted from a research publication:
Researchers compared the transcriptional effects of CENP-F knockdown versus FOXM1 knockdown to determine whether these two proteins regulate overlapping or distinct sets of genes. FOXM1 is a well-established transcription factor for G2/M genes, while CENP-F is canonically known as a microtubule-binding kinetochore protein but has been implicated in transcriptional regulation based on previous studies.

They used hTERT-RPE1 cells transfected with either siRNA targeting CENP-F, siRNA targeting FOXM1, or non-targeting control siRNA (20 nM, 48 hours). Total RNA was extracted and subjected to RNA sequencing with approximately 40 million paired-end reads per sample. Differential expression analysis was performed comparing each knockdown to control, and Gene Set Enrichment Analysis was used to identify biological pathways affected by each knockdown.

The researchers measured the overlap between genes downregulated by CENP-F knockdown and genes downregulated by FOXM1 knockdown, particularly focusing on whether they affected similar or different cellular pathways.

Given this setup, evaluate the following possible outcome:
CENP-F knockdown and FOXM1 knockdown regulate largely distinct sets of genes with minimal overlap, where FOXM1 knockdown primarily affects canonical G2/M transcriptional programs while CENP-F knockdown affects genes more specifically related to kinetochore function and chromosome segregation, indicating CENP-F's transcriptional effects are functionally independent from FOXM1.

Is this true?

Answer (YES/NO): NO